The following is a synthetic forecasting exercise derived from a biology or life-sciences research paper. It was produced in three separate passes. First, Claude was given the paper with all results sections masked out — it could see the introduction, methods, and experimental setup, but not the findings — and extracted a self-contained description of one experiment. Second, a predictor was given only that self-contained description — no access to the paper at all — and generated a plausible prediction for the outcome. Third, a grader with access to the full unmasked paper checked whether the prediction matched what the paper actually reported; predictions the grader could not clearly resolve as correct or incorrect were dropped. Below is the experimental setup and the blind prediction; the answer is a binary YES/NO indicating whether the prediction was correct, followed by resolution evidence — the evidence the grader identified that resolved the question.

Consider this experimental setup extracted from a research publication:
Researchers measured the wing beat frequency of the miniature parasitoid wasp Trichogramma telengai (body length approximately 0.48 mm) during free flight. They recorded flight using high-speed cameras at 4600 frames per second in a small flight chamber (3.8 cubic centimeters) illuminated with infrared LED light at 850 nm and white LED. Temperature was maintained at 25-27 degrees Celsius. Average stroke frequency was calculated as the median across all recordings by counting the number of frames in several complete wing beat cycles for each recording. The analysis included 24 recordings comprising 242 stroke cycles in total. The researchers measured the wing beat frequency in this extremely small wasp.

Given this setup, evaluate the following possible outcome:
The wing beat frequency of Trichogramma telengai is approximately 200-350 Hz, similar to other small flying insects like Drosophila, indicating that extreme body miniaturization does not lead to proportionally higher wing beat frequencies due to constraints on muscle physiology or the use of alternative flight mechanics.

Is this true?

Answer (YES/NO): YES